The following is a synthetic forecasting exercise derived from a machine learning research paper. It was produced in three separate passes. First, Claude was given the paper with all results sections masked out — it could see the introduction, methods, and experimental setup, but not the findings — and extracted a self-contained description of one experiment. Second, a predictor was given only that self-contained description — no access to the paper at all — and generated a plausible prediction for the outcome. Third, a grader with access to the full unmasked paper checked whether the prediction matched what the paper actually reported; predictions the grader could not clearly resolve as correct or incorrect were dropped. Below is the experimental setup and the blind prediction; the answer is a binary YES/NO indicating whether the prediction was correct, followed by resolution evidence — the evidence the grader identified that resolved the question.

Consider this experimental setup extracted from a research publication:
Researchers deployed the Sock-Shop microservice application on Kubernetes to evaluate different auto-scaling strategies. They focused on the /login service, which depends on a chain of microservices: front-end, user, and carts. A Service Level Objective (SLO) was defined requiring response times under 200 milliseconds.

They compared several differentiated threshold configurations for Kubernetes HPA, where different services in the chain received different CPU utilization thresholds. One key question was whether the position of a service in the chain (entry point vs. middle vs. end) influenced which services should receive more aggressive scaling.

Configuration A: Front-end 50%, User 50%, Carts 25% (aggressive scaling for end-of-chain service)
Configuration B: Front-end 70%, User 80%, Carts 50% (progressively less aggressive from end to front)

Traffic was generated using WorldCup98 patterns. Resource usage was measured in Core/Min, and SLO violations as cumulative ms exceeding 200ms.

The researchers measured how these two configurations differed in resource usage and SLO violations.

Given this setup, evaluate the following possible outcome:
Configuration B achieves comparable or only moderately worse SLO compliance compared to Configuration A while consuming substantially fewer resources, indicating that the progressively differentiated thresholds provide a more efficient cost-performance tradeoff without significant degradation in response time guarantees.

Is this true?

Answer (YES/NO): NO